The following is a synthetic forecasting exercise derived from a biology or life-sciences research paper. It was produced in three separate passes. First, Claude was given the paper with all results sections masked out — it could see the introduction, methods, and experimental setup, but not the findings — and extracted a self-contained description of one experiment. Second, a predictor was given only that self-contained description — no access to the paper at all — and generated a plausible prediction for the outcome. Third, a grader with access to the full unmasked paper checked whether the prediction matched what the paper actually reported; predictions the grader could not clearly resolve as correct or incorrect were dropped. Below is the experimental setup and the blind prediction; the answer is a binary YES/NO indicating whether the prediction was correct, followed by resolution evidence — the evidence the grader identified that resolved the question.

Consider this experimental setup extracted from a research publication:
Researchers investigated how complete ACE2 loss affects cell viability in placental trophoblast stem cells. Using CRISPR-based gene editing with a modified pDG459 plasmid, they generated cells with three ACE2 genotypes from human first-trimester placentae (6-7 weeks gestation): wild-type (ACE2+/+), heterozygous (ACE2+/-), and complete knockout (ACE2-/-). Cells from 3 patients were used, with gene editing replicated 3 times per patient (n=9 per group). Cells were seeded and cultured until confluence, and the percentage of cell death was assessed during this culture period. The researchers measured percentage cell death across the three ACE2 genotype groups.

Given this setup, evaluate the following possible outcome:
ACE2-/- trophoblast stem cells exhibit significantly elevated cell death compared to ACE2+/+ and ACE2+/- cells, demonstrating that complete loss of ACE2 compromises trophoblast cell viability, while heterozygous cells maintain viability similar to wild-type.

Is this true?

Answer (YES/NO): YES